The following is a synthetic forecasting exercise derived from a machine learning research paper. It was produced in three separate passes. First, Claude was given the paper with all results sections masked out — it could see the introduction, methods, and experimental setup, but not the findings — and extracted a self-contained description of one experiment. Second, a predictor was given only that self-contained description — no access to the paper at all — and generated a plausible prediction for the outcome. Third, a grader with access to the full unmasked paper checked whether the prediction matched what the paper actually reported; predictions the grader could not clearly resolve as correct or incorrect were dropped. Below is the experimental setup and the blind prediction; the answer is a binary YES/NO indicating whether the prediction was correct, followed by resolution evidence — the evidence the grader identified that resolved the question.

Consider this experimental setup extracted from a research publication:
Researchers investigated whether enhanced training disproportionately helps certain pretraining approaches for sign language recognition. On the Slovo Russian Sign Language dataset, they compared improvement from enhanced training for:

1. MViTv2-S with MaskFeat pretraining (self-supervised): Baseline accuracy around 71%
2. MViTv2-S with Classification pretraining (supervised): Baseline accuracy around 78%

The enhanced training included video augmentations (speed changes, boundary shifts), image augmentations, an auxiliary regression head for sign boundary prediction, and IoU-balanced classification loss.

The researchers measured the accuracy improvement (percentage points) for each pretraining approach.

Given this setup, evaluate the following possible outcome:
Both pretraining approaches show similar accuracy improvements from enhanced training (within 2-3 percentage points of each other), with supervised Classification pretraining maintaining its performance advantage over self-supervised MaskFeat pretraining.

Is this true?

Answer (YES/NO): NO